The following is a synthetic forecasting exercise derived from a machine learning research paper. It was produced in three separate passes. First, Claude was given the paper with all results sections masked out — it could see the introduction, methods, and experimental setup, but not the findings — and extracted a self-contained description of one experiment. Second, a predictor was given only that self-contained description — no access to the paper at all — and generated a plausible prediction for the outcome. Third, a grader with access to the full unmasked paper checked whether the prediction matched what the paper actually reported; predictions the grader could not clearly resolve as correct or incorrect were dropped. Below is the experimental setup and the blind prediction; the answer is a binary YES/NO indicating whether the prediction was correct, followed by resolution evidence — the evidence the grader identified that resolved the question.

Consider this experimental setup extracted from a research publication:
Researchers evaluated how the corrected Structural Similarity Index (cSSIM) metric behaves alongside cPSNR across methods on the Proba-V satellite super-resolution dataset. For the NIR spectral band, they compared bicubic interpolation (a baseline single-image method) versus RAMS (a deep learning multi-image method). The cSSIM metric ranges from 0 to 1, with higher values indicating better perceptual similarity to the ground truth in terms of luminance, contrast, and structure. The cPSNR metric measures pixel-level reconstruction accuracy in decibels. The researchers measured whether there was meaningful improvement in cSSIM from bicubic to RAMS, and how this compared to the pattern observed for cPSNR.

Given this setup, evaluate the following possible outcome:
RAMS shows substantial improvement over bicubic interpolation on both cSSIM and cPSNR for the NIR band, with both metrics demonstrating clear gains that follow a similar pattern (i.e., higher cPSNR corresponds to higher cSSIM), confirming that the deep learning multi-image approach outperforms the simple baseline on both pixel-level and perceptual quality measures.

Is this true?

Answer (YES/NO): NO